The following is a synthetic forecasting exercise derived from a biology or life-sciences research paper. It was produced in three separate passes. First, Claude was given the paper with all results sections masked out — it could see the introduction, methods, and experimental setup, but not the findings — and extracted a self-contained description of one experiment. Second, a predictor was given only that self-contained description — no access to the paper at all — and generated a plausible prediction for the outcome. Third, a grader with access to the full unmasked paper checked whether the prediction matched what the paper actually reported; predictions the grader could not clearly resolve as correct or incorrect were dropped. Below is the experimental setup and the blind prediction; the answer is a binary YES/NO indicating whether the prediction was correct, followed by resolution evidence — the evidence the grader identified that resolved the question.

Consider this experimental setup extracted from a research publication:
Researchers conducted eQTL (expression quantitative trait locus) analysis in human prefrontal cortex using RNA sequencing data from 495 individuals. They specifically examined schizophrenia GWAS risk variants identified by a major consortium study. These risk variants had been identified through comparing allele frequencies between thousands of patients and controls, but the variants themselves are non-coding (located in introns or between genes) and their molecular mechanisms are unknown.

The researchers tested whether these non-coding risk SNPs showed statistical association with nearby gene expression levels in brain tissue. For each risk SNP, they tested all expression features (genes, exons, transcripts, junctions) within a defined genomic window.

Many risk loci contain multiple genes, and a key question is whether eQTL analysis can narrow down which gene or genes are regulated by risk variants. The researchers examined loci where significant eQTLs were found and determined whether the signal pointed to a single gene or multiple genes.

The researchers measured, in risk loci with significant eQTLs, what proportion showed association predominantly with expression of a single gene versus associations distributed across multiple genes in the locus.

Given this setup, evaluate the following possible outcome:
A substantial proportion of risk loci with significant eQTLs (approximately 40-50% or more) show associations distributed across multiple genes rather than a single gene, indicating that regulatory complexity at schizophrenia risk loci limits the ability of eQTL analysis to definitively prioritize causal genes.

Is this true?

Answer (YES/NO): YES